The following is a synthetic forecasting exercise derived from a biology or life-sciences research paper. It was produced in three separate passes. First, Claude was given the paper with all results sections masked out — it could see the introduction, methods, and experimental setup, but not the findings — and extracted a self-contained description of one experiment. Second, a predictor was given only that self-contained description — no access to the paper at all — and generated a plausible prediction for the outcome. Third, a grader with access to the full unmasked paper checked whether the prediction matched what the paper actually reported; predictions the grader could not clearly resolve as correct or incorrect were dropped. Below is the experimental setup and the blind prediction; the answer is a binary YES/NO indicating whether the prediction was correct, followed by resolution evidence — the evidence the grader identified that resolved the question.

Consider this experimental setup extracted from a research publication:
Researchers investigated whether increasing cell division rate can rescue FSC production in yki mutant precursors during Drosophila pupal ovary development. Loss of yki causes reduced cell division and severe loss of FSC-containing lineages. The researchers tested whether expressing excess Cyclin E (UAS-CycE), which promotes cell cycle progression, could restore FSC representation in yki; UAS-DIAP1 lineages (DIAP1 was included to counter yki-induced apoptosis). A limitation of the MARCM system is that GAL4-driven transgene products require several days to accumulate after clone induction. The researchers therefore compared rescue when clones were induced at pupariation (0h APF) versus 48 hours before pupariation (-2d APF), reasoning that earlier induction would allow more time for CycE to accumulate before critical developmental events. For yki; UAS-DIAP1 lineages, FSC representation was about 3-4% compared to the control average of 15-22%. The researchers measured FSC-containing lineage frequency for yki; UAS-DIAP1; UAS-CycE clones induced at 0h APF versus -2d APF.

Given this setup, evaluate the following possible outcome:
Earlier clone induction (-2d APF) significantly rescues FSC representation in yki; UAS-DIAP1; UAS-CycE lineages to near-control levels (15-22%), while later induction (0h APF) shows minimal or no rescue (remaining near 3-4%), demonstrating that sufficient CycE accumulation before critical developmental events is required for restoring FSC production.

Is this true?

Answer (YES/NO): YES